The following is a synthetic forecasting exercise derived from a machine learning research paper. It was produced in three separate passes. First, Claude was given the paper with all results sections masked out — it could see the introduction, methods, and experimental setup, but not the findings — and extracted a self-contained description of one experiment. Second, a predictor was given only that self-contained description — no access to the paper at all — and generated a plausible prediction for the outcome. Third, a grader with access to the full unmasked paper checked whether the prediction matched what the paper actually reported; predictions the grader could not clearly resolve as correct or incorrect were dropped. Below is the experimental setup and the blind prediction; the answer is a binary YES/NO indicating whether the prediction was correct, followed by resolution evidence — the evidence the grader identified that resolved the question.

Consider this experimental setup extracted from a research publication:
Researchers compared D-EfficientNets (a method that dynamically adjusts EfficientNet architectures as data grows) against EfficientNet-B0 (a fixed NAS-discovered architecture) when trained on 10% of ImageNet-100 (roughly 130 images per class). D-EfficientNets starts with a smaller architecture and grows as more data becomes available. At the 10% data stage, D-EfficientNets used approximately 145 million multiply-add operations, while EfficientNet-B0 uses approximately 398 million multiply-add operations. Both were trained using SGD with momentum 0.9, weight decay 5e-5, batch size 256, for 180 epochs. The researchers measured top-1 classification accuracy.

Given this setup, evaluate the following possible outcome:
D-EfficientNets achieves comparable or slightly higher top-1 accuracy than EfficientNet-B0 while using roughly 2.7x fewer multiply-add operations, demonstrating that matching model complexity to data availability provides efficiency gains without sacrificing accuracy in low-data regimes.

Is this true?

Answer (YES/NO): NO